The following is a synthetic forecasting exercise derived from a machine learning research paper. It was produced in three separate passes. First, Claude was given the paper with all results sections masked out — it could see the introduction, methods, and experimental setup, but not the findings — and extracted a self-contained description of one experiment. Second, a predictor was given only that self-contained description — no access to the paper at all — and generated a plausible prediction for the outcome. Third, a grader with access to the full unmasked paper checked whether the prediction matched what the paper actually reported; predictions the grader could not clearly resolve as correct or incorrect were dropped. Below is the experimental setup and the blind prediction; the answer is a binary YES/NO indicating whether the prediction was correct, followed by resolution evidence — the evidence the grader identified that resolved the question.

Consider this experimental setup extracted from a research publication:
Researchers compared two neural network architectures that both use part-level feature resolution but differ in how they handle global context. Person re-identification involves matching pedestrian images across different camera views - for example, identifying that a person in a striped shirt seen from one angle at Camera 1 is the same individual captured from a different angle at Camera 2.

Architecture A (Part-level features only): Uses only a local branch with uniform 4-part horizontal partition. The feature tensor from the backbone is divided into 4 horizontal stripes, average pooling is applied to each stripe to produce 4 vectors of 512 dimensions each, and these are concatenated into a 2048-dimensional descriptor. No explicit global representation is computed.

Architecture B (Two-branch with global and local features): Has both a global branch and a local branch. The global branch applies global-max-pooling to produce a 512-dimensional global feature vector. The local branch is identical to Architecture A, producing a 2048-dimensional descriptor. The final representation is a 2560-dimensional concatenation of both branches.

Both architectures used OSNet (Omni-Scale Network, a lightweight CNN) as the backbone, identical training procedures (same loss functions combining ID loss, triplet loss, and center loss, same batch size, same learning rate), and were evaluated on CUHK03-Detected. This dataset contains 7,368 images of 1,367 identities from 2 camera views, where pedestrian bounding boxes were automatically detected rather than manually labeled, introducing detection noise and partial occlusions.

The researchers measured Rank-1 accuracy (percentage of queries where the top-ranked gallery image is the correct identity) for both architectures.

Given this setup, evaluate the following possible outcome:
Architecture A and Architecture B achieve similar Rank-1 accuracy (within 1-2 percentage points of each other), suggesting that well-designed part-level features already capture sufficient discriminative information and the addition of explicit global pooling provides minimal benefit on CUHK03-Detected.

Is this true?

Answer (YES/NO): NO